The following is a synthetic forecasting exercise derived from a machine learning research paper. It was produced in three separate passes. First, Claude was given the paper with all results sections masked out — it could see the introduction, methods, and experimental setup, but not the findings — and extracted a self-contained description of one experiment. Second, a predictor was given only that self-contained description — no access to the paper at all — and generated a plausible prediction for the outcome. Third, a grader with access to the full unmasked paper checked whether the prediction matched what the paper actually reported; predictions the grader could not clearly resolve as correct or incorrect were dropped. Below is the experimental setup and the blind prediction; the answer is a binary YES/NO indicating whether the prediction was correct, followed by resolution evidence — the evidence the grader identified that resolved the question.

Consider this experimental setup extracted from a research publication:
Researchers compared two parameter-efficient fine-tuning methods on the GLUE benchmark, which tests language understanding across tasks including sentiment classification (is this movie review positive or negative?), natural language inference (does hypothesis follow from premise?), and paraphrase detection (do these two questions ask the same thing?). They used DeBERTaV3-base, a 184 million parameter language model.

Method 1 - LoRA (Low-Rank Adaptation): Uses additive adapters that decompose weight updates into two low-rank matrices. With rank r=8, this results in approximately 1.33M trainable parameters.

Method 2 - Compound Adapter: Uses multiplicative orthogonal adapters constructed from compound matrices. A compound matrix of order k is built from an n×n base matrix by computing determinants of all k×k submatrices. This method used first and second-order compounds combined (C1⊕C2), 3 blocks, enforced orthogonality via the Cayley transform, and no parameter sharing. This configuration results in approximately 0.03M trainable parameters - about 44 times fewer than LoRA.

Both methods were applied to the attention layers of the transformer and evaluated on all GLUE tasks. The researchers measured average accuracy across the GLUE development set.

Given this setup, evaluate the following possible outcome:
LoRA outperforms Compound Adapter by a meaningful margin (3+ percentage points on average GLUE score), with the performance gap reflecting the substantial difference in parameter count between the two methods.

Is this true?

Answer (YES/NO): NO